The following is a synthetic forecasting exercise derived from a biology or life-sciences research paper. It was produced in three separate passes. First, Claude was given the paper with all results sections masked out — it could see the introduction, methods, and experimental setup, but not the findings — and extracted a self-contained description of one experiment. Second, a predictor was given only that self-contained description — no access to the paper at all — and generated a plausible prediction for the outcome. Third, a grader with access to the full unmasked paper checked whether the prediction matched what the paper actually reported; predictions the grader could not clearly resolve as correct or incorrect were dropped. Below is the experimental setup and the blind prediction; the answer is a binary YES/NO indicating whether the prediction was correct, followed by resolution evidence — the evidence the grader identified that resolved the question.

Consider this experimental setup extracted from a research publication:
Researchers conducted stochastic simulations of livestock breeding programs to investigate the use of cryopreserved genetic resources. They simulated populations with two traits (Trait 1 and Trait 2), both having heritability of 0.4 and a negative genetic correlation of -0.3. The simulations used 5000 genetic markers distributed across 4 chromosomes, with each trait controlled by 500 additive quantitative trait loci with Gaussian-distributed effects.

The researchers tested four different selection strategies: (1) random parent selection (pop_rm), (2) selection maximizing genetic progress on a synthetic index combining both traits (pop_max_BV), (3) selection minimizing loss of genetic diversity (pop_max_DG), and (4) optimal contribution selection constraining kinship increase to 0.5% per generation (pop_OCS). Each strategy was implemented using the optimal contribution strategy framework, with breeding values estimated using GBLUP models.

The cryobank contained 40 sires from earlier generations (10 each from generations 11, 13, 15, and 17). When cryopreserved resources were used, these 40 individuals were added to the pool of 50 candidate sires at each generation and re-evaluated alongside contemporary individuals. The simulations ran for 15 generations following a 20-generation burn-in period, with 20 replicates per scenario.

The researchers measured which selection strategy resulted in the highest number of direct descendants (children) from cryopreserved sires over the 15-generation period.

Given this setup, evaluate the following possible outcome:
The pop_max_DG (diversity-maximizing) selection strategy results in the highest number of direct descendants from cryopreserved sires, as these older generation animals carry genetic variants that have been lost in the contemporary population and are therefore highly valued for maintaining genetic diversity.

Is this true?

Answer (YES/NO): YES